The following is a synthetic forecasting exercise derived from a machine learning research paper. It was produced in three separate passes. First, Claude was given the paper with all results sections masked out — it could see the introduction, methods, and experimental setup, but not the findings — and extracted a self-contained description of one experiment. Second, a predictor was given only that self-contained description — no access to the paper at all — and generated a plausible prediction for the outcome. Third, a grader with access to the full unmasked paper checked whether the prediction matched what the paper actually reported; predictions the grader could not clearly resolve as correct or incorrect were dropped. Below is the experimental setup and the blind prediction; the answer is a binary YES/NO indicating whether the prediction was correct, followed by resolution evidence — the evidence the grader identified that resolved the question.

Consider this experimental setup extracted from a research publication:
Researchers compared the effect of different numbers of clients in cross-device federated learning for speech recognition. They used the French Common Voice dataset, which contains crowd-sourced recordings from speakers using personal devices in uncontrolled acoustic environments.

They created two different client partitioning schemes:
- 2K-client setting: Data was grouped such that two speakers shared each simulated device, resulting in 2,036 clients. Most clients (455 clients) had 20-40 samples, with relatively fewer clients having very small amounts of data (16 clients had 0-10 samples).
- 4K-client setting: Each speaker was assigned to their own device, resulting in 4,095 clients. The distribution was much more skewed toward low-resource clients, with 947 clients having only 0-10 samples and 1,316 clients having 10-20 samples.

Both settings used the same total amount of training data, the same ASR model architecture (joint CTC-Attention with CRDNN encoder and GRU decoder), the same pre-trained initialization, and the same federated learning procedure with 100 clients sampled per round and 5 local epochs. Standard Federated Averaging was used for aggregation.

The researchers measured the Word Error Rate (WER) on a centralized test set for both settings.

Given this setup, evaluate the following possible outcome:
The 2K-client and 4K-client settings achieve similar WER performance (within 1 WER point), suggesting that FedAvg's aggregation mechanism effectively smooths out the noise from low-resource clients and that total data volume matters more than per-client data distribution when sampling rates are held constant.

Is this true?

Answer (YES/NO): YES